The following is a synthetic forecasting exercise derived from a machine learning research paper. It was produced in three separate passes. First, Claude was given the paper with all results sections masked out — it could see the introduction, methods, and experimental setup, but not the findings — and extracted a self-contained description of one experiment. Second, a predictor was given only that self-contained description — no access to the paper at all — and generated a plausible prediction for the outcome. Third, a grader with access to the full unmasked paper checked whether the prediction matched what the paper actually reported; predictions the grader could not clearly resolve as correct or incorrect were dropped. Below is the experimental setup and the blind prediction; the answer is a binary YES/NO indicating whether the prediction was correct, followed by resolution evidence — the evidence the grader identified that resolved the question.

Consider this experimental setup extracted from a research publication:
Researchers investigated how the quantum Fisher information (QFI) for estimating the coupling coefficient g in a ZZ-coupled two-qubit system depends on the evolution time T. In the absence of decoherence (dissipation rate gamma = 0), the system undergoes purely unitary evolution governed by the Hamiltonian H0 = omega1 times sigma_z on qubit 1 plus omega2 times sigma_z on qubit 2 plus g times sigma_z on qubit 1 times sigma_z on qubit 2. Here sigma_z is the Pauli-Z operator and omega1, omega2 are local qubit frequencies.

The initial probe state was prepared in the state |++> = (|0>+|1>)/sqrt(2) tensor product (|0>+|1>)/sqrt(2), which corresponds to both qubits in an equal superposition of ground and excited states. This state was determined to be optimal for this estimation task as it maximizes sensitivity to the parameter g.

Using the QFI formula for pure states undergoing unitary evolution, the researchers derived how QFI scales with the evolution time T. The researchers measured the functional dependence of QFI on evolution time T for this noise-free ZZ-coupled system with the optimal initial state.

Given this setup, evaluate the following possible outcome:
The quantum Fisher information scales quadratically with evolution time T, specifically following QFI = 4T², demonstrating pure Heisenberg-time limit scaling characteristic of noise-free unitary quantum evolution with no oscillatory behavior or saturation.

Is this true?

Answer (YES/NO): YES